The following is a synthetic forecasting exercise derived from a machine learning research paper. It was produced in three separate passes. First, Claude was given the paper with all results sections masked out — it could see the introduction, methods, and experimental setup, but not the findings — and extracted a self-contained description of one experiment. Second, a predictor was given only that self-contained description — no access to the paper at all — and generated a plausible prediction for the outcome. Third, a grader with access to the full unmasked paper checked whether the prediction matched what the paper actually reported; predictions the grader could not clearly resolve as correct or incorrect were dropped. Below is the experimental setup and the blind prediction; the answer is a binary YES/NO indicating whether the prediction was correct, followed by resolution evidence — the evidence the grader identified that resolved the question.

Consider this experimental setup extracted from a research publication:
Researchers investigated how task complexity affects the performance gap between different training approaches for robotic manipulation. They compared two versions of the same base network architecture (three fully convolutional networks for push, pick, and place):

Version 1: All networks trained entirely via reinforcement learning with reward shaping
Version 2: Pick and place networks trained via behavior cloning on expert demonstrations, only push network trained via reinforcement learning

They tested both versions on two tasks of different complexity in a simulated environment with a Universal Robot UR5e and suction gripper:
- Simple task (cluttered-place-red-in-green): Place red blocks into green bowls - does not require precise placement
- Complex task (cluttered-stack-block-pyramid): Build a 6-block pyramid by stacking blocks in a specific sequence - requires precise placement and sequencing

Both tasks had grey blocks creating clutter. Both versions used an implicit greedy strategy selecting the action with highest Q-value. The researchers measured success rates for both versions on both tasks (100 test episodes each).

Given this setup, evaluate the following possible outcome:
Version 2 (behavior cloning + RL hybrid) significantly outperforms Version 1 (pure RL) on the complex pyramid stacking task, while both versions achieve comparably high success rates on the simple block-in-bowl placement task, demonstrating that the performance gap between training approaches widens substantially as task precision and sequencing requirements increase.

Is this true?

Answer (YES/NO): NO